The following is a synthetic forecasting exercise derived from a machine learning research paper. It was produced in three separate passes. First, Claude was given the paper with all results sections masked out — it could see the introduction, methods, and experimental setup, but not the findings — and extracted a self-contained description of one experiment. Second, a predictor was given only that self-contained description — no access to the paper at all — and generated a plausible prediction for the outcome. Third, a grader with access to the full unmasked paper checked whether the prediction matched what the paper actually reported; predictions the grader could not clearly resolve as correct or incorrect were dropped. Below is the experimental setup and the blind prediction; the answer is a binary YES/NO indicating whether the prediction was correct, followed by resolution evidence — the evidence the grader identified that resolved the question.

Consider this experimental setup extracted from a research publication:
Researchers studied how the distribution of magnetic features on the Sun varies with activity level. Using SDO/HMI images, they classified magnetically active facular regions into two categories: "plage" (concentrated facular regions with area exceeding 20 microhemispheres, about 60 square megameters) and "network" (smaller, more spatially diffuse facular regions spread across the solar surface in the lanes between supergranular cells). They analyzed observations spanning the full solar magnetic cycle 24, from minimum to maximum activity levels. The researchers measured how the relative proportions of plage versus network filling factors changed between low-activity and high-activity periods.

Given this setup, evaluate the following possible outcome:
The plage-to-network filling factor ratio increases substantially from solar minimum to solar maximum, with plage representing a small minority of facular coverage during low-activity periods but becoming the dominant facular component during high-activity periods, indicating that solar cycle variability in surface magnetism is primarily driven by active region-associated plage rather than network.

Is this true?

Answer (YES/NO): YES